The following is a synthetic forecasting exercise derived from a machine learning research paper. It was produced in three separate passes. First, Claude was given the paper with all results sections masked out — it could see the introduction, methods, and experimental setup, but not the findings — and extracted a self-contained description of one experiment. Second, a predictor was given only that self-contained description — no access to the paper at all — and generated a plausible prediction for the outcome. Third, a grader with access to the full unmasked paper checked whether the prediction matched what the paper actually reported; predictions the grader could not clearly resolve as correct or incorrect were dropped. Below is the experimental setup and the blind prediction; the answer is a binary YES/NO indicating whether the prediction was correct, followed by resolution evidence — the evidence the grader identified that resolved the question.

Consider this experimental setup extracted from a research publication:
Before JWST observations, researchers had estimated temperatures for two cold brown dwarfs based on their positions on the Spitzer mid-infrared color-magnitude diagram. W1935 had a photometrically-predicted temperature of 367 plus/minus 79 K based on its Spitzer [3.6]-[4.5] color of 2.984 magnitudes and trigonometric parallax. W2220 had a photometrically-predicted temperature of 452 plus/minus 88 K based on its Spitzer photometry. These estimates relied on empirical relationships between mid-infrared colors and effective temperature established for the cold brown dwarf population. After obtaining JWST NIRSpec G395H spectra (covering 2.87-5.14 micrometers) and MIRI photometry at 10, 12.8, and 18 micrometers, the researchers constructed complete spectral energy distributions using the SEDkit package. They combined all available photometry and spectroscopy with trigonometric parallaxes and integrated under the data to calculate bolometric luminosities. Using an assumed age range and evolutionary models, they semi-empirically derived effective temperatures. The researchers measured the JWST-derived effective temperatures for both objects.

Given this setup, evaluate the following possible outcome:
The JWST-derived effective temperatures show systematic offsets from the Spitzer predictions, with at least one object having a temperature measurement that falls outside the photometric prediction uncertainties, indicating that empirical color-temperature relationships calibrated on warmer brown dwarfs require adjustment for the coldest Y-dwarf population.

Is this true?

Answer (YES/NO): YES